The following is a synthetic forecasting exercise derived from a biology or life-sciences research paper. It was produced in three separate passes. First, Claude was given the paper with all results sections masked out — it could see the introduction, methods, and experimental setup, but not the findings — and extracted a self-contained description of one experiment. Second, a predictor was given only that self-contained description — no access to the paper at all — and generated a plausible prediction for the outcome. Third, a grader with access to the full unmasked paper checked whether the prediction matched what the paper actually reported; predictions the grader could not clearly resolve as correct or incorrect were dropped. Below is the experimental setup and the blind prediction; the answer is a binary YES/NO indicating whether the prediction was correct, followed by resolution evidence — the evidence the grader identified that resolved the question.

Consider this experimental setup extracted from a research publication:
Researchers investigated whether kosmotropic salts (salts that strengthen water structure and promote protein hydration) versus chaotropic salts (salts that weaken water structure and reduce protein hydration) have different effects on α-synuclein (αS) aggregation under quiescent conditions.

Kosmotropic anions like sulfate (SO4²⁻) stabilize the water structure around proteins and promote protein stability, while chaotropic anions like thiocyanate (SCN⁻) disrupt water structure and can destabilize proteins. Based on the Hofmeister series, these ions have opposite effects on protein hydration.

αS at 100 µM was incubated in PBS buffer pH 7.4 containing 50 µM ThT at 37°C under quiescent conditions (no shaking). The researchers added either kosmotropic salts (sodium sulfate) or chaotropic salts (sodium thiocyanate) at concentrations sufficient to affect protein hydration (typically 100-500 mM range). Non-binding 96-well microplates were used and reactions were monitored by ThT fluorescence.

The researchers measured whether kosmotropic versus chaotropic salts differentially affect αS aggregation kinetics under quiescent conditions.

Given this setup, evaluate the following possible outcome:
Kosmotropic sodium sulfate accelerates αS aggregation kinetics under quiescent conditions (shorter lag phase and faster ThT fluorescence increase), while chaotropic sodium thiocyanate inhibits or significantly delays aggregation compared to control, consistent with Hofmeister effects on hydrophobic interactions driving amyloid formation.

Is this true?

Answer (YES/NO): NO